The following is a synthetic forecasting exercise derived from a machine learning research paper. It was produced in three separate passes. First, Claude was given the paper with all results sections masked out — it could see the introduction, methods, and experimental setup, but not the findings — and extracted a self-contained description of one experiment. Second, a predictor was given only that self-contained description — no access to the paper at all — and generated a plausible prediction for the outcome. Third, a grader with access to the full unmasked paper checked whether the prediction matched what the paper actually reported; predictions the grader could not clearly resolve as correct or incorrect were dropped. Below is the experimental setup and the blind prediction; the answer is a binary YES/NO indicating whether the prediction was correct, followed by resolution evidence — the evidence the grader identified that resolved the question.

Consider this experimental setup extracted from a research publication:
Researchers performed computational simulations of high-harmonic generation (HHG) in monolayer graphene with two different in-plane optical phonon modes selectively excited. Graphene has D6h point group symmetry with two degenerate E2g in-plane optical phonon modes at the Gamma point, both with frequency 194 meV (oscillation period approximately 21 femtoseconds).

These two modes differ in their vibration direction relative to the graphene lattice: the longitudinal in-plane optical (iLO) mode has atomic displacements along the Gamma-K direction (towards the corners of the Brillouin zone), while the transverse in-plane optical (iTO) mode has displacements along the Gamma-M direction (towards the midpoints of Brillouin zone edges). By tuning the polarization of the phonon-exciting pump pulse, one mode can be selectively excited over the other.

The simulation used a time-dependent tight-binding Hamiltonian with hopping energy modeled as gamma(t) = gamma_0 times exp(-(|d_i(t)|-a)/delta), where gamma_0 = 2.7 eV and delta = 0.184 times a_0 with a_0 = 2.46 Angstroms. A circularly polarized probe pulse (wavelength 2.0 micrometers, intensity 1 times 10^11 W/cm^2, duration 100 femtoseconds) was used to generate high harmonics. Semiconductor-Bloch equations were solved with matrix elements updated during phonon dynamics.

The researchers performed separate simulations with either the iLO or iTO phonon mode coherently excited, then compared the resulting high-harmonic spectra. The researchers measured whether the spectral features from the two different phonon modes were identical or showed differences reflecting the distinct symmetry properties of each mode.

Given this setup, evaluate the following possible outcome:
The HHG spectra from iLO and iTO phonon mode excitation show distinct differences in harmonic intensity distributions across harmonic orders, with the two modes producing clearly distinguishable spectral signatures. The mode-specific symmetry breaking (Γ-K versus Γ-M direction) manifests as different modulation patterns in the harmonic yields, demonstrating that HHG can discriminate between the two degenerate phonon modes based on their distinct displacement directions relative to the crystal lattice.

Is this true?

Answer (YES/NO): NO